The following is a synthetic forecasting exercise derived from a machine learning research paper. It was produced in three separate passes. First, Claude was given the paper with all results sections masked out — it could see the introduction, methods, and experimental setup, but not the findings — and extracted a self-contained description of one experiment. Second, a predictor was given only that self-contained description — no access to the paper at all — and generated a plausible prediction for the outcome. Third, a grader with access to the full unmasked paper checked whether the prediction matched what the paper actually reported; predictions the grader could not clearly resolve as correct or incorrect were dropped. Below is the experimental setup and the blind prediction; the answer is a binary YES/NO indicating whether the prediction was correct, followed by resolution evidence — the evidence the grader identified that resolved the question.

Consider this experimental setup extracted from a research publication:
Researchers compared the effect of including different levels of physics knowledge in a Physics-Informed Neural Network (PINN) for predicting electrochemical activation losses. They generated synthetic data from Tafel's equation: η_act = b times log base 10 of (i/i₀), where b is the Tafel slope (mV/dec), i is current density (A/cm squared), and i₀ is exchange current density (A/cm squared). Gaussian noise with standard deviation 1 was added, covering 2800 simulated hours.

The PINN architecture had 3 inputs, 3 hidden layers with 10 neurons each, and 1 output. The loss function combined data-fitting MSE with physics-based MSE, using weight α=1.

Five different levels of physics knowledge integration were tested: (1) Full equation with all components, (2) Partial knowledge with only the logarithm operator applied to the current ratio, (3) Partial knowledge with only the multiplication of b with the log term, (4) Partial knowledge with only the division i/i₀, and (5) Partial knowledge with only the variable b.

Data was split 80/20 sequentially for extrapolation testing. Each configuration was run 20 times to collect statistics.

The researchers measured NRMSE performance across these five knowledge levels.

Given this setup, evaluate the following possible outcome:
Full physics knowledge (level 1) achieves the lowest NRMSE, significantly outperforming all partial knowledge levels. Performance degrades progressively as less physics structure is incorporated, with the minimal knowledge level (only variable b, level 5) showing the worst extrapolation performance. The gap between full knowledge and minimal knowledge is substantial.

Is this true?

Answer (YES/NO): NO